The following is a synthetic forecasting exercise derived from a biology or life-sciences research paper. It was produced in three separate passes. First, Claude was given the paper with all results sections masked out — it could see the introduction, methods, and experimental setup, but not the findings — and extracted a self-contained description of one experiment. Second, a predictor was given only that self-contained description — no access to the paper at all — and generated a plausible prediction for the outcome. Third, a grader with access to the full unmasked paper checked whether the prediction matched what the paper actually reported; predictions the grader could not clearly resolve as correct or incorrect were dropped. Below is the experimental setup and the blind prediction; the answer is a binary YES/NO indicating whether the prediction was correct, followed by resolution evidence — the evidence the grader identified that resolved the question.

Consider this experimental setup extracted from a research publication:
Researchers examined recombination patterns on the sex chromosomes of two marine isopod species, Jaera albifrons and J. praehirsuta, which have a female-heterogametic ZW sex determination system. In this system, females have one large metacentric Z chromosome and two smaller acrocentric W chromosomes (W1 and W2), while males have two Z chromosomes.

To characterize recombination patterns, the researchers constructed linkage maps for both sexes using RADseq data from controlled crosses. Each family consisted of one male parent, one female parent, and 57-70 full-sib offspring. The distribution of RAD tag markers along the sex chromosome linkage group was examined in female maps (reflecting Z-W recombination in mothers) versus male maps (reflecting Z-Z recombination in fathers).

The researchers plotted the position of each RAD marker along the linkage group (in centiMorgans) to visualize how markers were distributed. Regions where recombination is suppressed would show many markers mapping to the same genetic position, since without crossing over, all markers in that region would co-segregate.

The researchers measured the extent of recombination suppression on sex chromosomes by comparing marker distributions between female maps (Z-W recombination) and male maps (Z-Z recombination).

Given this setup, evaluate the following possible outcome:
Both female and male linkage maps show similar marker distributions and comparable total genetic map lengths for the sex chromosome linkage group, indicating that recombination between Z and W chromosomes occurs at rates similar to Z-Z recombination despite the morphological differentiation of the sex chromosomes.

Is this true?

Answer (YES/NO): NO